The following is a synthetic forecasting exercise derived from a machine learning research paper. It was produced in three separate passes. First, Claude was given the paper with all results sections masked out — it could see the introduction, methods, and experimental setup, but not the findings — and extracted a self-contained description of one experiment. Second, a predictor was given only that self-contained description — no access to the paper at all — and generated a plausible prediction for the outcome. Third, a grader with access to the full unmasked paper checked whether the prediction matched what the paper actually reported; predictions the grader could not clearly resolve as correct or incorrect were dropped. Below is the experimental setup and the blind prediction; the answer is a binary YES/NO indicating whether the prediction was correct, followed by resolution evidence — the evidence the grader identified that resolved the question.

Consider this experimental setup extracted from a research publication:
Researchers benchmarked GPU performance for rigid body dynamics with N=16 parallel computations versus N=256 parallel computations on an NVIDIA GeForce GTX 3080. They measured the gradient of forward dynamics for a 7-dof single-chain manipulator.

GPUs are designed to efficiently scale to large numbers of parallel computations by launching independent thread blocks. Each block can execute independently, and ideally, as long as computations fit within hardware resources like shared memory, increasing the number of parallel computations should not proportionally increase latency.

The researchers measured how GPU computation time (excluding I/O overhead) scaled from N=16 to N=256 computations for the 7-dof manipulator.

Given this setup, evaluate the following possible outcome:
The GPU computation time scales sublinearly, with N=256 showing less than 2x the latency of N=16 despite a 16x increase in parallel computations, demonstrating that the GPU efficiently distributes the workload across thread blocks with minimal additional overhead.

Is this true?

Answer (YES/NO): YES